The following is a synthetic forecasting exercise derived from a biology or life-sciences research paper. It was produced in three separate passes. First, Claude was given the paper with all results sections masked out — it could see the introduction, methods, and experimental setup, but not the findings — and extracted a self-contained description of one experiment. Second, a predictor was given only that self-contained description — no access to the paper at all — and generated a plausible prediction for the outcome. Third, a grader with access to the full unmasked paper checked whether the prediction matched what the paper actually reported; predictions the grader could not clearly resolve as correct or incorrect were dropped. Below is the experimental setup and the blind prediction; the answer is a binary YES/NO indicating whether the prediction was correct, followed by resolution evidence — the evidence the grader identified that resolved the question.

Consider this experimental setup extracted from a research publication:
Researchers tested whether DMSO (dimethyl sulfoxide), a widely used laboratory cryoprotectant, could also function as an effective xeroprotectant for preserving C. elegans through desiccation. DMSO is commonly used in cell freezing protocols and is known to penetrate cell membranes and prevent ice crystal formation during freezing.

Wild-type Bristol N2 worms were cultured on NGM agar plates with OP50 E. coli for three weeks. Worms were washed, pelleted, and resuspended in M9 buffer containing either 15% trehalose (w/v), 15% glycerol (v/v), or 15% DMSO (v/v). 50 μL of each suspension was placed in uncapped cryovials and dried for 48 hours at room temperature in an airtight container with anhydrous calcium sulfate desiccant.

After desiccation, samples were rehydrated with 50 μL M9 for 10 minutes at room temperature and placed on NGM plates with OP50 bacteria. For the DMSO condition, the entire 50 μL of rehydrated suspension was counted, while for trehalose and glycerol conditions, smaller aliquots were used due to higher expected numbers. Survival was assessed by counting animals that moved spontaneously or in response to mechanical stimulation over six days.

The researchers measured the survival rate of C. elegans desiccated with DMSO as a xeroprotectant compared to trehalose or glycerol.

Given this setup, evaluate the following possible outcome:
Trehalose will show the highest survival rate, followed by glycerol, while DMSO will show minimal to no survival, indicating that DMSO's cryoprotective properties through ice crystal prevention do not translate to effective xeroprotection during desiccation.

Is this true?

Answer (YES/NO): YES